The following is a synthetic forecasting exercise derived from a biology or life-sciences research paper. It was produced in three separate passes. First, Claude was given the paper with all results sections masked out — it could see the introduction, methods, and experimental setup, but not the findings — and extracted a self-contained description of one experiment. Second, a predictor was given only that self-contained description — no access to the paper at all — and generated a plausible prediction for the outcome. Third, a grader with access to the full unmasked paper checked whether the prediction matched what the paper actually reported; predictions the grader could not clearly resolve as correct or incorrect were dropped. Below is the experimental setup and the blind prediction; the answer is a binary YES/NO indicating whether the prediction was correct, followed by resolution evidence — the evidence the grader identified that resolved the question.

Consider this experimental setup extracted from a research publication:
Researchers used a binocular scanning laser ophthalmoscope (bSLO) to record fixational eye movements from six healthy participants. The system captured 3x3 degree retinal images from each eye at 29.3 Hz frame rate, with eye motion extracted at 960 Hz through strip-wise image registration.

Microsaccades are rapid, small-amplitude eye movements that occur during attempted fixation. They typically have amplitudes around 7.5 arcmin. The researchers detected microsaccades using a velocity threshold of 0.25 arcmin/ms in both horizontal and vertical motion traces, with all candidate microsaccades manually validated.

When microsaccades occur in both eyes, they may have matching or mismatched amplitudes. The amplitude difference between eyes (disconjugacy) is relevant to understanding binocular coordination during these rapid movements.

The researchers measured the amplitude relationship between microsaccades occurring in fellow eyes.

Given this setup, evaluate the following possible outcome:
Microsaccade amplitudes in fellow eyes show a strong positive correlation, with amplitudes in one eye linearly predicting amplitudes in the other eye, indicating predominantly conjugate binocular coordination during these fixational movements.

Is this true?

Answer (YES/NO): YES